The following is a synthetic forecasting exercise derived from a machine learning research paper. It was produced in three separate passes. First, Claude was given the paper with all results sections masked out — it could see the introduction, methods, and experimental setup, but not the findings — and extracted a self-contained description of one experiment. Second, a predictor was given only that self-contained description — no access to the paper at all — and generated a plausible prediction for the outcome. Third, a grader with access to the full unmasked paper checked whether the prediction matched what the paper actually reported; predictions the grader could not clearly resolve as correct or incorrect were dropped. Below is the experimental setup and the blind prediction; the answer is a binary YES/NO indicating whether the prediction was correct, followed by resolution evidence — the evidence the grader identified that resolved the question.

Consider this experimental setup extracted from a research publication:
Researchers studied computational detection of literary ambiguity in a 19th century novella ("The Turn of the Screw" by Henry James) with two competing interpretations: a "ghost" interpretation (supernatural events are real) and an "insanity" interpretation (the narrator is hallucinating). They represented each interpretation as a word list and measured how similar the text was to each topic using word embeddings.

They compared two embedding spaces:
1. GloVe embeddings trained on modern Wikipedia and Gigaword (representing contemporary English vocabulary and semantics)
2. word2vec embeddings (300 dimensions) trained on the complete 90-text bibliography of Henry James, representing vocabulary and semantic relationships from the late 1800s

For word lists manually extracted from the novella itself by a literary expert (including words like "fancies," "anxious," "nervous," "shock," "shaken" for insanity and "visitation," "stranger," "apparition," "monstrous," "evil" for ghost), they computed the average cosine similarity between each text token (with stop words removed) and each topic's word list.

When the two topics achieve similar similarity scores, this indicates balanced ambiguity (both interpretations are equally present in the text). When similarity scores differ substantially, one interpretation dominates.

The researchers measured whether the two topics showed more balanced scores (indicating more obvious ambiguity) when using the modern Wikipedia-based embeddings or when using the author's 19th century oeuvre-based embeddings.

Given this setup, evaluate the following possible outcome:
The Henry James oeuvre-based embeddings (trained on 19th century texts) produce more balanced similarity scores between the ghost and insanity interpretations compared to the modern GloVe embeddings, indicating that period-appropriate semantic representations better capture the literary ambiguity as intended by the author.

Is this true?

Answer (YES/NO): YES